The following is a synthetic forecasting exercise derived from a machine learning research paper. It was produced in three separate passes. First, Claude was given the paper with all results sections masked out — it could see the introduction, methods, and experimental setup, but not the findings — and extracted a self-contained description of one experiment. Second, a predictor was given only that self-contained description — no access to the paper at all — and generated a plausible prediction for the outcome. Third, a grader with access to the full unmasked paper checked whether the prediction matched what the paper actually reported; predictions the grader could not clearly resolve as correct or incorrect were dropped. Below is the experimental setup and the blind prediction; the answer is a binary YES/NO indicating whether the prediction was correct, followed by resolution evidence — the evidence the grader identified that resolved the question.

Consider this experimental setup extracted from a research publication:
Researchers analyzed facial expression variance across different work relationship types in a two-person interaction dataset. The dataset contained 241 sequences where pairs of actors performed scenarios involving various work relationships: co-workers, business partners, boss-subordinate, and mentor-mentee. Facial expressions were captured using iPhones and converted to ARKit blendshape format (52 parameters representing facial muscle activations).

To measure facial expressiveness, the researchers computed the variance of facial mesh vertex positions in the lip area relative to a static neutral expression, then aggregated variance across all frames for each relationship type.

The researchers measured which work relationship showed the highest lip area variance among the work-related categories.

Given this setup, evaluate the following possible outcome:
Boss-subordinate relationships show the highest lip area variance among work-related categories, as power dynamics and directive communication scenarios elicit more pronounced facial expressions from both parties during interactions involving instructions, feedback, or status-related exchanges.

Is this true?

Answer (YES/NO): NO